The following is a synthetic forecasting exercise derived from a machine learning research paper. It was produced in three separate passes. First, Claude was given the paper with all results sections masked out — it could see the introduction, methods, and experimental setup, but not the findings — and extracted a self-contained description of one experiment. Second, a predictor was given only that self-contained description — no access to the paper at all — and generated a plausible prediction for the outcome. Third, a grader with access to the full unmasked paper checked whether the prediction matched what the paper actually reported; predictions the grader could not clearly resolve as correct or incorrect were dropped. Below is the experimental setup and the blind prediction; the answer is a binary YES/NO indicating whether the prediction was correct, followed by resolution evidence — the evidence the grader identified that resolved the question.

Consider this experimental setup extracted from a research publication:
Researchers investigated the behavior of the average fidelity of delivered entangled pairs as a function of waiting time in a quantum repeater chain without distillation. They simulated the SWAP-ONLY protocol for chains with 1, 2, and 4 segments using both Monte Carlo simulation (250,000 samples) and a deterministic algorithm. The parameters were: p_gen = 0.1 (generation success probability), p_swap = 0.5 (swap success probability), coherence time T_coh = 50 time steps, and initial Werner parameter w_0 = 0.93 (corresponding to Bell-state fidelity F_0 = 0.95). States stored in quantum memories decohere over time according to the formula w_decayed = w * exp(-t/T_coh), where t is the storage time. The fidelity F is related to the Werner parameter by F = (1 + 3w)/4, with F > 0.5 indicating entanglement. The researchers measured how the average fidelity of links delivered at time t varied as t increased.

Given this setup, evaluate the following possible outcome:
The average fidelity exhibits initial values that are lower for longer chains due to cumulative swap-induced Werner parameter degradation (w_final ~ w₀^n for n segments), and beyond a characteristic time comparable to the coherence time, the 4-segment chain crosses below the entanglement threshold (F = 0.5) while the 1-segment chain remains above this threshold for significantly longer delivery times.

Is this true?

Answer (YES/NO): NO